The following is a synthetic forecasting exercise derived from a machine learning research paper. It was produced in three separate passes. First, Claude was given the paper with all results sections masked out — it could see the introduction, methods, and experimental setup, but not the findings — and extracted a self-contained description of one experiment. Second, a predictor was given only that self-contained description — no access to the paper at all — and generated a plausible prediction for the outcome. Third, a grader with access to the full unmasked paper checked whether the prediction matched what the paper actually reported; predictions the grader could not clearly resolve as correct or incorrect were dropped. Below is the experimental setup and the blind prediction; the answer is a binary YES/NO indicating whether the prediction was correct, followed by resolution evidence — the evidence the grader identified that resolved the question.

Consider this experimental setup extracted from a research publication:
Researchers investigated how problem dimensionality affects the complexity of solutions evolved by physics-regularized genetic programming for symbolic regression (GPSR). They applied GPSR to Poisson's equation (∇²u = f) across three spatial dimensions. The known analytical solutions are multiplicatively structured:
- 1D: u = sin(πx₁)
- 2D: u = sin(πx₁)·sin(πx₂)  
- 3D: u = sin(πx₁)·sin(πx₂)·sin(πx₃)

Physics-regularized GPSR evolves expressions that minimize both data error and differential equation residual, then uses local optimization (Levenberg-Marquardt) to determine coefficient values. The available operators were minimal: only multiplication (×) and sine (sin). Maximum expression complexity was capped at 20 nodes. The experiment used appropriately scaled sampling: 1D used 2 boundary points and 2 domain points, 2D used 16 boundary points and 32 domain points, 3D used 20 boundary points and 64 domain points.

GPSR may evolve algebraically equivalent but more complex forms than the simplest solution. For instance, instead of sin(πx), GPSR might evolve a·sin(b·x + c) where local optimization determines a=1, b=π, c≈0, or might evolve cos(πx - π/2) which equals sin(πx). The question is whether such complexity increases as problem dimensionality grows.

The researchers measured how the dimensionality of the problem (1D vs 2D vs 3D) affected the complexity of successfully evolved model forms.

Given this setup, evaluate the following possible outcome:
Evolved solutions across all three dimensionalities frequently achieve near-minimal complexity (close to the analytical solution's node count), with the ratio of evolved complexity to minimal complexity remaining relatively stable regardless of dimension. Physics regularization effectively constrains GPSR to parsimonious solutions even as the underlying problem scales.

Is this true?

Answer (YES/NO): NO